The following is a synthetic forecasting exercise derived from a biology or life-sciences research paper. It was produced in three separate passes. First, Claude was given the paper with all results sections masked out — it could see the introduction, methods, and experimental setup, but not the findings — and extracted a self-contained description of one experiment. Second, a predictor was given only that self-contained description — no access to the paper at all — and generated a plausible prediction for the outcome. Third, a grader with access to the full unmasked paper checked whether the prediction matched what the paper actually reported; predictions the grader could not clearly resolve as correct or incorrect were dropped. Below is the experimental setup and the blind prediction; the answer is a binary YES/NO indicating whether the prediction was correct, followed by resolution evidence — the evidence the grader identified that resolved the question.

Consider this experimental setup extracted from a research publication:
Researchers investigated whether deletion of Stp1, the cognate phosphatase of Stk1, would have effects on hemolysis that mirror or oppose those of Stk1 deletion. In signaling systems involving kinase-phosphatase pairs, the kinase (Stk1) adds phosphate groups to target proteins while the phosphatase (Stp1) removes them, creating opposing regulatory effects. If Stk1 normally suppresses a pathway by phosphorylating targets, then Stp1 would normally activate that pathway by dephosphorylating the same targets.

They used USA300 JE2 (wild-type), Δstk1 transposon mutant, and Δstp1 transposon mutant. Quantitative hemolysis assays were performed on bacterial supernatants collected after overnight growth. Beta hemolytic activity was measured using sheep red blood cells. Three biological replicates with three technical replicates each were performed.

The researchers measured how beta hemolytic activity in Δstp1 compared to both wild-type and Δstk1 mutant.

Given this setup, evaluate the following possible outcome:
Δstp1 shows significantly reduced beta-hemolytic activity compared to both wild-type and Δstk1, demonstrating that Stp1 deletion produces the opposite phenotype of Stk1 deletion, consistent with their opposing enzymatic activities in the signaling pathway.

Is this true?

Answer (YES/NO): NO